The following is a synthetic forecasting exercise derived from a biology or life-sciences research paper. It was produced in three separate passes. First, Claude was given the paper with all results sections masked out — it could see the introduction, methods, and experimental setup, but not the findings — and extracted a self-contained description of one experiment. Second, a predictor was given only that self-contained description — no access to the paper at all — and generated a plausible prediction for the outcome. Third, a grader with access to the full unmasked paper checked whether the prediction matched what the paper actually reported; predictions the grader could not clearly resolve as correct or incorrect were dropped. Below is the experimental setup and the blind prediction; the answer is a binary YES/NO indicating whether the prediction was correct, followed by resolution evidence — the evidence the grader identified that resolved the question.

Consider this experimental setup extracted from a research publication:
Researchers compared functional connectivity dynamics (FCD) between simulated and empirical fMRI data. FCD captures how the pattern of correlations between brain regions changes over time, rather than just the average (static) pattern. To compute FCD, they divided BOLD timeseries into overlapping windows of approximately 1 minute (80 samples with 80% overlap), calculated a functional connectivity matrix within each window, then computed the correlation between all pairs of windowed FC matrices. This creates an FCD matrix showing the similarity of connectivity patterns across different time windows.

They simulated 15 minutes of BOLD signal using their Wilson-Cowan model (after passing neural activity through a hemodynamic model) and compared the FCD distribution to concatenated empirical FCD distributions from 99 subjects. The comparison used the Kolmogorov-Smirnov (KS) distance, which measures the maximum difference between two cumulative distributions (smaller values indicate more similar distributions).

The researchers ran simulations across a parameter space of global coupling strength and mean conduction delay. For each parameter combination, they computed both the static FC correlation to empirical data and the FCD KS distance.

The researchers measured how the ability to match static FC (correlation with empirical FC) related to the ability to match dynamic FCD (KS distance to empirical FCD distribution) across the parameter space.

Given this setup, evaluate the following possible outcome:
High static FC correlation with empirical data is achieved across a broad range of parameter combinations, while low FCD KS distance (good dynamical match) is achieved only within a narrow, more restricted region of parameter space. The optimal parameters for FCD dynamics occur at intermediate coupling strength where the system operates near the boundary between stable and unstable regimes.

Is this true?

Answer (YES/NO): NO